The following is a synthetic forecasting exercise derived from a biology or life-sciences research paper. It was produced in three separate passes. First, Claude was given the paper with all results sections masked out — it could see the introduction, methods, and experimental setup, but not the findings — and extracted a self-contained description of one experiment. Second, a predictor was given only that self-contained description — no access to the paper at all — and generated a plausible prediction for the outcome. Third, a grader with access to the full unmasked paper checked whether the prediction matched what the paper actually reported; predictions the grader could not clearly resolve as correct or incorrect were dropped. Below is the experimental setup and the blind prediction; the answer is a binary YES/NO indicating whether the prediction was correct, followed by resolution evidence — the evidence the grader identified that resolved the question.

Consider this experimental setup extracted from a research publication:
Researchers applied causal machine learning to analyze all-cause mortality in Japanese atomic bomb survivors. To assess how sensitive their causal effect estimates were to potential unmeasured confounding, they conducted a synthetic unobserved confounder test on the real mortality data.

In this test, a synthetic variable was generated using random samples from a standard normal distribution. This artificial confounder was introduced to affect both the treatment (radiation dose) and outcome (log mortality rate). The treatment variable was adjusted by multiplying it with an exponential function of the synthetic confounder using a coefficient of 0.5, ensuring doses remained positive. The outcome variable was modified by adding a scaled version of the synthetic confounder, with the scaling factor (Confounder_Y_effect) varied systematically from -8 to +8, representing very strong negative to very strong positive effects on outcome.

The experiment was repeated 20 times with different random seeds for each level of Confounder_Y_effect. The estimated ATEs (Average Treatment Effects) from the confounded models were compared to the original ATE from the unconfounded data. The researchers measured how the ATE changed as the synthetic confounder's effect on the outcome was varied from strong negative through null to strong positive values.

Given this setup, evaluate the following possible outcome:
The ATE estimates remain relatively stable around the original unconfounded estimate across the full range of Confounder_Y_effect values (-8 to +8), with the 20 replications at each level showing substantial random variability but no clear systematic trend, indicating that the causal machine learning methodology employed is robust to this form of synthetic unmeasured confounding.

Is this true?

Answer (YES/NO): NO